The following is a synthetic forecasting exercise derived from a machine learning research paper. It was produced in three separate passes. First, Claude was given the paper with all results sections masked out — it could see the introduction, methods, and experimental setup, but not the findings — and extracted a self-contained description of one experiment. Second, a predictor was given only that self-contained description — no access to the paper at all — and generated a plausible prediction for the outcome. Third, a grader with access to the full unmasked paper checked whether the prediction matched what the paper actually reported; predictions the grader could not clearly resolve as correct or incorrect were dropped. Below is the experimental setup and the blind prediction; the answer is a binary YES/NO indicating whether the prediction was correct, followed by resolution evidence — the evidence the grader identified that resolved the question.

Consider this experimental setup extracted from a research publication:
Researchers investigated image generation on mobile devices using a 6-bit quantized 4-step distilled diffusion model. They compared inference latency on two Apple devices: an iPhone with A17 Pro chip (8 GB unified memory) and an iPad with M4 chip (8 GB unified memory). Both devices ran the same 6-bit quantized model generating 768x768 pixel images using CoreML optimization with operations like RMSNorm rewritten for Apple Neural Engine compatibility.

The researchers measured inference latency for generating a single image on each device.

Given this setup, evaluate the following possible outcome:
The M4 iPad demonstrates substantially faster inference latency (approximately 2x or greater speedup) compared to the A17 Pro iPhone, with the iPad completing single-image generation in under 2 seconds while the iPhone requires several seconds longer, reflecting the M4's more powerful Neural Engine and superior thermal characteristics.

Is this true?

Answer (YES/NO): NO